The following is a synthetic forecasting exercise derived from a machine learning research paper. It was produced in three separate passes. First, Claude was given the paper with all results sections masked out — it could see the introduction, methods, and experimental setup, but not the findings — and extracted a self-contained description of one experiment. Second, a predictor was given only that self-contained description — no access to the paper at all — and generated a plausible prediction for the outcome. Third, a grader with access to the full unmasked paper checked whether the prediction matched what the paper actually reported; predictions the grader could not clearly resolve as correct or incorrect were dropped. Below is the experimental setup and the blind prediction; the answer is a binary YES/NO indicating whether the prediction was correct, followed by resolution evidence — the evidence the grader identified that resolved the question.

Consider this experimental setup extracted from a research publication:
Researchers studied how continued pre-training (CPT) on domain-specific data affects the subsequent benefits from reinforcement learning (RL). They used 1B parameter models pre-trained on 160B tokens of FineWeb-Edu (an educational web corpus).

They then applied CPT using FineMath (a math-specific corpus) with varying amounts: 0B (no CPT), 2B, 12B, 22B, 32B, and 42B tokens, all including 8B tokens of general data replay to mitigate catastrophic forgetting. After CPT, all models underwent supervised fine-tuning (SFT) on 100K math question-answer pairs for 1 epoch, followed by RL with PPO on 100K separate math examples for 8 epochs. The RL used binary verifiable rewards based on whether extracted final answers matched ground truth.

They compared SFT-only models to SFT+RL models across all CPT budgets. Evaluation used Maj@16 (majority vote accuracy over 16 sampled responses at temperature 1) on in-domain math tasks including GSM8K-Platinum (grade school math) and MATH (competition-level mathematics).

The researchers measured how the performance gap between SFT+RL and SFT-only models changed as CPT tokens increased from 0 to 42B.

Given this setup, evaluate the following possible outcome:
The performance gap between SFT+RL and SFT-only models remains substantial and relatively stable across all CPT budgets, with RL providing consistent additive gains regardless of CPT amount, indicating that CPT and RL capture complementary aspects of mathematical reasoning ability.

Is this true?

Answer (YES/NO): NO